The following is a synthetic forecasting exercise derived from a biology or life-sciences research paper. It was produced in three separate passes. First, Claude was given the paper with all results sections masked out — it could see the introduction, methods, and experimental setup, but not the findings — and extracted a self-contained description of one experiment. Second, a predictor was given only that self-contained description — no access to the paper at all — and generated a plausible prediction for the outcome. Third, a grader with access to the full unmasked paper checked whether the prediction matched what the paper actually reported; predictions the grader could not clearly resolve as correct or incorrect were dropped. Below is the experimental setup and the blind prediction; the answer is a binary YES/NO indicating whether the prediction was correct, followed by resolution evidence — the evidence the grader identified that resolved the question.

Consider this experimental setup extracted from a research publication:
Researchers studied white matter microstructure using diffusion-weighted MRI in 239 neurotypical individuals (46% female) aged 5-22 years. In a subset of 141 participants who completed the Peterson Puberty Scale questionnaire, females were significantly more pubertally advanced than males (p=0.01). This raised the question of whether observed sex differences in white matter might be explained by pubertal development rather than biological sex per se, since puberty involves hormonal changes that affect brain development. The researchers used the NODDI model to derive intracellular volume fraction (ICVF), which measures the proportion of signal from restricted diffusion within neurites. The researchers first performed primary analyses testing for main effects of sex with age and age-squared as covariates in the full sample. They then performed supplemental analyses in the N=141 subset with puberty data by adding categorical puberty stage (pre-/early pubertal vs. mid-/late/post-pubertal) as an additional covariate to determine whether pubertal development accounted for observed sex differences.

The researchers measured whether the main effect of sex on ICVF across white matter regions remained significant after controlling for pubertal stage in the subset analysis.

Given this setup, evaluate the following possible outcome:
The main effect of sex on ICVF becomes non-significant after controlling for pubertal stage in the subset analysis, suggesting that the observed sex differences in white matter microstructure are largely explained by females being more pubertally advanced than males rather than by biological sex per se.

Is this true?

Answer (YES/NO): NO